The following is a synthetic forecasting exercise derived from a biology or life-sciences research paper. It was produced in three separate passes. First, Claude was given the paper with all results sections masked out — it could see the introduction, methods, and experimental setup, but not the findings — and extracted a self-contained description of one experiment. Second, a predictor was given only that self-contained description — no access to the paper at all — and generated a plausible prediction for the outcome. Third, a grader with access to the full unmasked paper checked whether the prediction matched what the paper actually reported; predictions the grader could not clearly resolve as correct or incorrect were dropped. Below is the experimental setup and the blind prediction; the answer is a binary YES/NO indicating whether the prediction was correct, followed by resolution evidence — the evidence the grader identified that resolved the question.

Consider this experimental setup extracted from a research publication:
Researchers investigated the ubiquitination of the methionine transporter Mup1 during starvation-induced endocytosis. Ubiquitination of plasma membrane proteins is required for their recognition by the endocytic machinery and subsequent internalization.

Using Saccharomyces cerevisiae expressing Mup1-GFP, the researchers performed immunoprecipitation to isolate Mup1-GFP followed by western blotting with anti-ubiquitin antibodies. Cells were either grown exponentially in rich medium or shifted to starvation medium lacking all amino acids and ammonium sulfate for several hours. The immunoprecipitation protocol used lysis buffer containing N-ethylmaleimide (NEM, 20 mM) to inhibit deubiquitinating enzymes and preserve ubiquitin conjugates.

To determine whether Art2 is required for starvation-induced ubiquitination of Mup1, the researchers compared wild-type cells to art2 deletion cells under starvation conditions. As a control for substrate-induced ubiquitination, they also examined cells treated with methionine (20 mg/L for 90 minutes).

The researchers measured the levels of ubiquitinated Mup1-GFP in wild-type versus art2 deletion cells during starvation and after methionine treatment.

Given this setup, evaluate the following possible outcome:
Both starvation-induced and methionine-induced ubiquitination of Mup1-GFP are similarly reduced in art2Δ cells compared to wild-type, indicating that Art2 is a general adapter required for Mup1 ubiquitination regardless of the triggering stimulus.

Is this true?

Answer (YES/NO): NO